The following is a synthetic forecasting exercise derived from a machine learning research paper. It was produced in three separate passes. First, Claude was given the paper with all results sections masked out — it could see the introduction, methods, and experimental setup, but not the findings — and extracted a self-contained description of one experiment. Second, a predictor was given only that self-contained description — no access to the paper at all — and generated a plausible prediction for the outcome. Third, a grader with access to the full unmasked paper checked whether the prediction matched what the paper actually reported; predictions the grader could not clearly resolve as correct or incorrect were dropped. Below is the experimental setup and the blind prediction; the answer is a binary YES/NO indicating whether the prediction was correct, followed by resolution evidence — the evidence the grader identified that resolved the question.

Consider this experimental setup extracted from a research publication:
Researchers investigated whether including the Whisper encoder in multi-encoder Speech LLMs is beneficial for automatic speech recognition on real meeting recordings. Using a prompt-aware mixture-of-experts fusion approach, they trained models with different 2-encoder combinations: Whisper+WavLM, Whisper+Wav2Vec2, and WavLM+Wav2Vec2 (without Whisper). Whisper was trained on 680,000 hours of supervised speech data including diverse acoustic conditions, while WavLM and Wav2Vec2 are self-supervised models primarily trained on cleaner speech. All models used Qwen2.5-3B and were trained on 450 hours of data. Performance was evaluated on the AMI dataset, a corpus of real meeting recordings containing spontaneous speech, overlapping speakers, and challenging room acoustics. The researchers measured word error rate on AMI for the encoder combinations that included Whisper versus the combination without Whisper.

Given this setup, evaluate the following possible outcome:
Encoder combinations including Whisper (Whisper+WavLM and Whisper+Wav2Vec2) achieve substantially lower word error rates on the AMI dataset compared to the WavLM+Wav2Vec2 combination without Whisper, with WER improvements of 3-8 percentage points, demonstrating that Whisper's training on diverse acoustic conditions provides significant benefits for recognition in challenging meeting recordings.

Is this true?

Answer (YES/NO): YES